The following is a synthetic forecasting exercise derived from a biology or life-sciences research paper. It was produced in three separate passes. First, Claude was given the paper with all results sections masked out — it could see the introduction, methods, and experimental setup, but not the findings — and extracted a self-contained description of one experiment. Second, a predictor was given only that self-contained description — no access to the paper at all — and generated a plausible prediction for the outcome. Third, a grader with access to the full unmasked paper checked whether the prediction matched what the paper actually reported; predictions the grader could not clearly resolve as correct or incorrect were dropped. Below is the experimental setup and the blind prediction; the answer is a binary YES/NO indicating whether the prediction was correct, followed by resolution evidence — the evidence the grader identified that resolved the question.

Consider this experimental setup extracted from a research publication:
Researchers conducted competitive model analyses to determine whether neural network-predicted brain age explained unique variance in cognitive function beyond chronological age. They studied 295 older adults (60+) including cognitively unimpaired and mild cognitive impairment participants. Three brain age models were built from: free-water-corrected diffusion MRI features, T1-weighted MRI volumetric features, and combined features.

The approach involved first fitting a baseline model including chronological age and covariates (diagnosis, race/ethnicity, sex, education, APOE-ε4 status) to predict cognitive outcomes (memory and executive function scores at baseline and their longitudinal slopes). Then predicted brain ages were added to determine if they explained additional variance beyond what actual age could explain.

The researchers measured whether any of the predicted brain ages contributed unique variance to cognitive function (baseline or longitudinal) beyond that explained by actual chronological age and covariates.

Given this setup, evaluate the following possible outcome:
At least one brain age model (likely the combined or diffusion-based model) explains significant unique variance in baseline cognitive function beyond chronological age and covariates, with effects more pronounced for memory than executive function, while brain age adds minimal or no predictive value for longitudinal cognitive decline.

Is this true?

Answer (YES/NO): NO